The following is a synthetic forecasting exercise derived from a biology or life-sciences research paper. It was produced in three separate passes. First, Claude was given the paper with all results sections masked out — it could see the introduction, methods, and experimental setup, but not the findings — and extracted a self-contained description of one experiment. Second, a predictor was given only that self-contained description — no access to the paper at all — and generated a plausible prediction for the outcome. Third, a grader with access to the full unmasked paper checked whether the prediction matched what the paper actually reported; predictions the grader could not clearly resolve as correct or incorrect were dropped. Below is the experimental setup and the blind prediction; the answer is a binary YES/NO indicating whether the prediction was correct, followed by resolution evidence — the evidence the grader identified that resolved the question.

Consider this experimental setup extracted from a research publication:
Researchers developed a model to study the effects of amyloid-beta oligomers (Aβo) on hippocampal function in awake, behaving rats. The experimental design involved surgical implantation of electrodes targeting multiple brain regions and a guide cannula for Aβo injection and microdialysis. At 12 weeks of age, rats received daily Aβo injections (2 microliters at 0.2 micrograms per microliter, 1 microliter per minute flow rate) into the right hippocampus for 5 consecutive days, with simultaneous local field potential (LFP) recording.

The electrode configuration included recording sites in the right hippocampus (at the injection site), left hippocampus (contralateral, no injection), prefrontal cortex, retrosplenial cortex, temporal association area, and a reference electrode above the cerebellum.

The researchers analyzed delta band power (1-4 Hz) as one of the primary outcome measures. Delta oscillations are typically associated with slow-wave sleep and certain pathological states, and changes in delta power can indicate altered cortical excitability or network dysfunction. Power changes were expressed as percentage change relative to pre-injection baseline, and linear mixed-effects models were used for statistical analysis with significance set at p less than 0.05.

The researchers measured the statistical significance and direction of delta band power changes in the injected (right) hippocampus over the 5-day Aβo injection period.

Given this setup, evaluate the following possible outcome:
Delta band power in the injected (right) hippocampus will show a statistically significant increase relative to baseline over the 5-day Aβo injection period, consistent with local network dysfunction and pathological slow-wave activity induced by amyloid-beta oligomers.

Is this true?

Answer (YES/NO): YES